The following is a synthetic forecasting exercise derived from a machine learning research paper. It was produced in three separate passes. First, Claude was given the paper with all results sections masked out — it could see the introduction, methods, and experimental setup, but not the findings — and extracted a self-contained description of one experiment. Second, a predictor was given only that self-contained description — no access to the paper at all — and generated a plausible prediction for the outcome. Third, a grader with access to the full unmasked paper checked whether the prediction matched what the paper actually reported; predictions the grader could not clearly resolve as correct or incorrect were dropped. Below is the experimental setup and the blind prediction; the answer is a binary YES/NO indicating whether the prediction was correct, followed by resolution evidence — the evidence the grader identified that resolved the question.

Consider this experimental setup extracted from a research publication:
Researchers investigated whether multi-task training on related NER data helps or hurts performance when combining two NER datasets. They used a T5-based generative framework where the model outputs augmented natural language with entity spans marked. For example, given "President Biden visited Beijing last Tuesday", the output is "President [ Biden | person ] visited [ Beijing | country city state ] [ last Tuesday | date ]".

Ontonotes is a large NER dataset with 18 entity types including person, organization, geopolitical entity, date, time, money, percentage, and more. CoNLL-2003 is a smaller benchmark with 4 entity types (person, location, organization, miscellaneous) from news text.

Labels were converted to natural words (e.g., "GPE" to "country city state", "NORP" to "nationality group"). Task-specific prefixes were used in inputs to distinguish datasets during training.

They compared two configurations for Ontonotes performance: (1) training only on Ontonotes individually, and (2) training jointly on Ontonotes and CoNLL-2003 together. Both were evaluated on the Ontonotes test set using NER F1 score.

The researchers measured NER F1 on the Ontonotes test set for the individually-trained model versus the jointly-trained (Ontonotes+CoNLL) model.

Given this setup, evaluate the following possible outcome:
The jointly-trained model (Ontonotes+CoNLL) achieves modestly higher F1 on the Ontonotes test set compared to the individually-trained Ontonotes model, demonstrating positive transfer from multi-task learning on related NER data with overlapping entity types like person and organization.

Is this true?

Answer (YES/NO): NO